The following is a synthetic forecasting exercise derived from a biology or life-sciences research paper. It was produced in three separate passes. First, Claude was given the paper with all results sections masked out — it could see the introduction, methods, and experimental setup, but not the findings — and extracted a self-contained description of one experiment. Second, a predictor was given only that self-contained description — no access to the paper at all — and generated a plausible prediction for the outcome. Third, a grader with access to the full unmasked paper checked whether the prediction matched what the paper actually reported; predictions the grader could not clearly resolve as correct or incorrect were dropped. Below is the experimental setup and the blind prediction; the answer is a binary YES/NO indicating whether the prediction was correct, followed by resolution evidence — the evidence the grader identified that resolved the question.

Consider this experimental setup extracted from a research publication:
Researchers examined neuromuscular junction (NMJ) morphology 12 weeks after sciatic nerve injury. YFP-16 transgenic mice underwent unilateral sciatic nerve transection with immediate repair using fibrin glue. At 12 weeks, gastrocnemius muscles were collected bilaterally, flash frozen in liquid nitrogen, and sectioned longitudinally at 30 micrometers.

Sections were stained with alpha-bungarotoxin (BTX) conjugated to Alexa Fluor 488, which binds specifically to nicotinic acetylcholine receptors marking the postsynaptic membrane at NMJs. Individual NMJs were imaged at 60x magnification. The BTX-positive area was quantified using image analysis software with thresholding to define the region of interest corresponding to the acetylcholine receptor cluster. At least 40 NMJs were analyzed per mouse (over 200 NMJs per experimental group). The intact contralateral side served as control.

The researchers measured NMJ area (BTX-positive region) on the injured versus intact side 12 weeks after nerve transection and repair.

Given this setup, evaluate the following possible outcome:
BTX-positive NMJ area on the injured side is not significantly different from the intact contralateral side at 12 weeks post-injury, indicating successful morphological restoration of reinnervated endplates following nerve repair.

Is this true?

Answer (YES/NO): YES